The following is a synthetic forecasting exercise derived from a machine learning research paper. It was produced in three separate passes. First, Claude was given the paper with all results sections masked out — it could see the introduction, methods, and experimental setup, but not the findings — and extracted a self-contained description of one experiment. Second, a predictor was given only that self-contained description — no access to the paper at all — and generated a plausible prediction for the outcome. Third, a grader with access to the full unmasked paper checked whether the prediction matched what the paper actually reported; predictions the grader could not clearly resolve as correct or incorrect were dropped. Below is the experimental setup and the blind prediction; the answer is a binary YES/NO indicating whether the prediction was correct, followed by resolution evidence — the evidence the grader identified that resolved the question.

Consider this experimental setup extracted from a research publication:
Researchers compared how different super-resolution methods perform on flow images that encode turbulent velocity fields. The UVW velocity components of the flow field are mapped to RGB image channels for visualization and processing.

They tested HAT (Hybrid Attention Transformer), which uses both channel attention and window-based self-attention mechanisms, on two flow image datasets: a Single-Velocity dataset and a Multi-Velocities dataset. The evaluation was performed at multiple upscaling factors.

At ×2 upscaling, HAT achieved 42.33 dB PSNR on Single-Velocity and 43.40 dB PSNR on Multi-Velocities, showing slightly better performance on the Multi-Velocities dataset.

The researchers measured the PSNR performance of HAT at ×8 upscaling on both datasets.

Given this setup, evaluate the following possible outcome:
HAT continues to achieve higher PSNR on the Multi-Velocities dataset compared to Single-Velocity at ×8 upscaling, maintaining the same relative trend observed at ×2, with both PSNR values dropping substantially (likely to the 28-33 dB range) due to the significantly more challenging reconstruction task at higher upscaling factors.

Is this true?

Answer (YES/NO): NO